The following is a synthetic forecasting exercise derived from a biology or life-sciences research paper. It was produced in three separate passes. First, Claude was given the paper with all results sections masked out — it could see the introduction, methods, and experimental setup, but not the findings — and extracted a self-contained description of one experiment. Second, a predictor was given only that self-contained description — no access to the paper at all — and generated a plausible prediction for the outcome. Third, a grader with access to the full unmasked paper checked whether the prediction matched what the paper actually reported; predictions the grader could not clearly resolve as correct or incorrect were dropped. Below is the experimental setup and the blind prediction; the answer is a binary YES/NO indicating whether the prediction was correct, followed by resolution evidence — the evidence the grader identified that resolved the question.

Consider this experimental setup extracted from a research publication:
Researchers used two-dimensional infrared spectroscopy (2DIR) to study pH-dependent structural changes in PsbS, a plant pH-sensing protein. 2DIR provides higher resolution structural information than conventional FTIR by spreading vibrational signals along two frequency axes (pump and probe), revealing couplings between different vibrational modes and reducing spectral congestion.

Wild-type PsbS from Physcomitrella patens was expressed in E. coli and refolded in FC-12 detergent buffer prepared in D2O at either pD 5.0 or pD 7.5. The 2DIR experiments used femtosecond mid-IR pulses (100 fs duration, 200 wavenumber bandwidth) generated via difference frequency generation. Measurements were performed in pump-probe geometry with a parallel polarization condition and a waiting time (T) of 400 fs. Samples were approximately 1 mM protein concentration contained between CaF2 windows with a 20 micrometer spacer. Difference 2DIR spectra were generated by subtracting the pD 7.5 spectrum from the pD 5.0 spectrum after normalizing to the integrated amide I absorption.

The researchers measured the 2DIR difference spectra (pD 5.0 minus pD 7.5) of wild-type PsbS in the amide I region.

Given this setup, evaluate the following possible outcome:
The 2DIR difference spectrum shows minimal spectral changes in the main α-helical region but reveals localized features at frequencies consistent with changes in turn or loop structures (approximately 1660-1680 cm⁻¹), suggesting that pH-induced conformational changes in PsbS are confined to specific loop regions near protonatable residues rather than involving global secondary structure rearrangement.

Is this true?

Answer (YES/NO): NO